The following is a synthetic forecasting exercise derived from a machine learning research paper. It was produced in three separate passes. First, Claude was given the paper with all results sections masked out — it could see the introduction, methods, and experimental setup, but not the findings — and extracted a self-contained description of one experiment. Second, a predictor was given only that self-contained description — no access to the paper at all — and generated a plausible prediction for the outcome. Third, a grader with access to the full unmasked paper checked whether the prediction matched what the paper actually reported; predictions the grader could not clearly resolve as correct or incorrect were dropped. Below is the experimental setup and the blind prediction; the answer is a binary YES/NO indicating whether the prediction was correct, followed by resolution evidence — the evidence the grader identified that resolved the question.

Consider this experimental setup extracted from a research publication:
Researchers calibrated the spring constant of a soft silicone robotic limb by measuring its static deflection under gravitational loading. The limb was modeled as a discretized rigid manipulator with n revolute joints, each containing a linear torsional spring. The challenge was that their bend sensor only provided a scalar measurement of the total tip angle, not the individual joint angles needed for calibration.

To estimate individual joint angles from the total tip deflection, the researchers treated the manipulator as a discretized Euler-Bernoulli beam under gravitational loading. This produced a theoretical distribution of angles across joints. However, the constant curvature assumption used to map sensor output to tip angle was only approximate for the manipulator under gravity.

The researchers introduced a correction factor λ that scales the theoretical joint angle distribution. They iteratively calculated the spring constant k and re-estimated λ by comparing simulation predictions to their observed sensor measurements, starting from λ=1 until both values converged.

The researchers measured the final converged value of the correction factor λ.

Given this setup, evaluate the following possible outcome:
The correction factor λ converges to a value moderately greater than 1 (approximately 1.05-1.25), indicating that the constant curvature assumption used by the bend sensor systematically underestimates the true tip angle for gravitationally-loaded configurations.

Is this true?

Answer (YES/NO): YES